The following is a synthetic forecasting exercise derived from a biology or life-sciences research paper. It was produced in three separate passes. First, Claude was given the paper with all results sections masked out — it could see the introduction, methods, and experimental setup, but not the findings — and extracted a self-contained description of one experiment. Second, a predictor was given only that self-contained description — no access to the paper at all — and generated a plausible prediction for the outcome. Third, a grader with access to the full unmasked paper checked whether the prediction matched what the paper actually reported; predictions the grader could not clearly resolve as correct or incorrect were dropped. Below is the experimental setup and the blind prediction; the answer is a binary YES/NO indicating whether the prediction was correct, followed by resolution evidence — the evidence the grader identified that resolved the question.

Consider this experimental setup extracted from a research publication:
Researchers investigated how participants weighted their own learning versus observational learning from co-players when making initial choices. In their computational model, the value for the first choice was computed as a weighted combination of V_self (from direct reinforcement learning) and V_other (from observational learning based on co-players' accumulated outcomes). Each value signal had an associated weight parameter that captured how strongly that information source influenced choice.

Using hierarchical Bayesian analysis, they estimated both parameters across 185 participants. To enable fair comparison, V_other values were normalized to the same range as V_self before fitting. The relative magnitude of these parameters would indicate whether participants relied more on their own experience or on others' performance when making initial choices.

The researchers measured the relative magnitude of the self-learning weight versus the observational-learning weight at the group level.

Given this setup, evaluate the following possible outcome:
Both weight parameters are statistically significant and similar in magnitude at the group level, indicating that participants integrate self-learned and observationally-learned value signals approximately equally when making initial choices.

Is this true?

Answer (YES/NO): YES